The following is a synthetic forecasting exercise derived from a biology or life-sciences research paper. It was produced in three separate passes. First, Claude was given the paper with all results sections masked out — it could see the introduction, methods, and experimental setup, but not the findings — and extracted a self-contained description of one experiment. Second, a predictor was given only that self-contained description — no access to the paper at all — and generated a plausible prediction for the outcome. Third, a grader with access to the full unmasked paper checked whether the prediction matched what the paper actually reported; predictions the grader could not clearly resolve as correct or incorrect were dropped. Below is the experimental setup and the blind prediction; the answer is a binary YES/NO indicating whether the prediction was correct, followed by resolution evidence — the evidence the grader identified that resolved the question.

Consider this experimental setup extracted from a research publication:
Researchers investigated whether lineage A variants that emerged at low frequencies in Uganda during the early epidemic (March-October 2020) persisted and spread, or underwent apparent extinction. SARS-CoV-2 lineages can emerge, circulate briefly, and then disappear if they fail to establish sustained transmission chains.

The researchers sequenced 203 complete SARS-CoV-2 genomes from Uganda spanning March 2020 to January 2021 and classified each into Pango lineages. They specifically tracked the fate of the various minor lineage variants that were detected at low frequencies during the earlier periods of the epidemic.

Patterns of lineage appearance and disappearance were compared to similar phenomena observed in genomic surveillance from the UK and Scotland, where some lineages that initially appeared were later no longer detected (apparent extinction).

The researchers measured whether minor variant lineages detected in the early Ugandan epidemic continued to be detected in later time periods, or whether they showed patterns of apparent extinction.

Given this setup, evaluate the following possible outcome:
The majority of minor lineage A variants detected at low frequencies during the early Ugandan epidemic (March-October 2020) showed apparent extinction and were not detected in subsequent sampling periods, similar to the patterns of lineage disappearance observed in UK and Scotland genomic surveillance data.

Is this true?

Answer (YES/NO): YES